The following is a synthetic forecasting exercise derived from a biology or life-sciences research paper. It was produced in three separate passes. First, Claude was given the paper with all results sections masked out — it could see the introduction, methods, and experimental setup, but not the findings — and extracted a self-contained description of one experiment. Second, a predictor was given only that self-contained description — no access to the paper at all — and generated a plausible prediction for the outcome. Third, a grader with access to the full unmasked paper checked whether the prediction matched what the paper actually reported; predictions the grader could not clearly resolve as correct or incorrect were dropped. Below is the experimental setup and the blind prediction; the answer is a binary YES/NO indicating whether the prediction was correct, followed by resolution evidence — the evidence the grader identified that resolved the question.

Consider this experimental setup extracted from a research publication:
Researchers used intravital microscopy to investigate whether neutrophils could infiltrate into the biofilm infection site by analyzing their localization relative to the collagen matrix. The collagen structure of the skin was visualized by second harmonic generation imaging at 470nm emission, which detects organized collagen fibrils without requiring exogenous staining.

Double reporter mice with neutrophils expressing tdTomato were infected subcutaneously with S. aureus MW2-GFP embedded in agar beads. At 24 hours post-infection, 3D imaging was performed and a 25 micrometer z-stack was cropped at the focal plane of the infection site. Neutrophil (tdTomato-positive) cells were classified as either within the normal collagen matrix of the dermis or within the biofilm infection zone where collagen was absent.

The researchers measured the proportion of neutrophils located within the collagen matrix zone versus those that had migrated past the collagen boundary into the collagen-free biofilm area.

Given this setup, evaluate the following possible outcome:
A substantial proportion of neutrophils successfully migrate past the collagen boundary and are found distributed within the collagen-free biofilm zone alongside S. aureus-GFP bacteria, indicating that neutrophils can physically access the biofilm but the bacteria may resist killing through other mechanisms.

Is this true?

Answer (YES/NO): NO